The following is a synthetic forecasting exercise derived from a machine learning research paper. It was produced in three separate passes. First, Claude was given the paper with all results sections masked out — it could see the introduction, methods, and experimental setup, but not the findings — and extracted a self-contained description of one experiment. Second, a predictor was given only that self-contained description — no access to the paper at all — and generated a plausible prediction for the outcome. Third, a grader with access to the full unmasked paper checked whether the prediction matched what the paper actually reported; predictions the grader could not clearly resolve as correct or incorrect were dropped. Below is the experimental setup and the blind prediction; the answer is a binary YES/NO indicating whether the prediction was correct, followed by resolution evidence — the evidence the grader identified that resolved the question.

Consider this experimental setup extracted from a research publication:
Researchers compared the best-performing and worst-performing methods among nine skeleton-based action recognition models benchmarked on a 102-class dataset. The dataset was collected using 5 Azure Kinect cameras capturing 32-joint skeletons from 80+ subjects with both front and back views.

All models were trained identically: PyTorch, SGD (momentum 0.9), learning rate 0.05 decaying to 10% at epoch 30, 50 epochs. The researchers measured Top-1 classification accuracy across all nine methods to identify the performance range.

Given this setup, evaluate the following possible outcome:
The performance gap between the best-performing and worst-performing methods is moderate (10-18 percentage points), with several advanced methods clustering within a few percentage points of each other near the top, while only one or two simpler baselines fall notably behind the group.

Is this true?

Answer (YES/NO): NO